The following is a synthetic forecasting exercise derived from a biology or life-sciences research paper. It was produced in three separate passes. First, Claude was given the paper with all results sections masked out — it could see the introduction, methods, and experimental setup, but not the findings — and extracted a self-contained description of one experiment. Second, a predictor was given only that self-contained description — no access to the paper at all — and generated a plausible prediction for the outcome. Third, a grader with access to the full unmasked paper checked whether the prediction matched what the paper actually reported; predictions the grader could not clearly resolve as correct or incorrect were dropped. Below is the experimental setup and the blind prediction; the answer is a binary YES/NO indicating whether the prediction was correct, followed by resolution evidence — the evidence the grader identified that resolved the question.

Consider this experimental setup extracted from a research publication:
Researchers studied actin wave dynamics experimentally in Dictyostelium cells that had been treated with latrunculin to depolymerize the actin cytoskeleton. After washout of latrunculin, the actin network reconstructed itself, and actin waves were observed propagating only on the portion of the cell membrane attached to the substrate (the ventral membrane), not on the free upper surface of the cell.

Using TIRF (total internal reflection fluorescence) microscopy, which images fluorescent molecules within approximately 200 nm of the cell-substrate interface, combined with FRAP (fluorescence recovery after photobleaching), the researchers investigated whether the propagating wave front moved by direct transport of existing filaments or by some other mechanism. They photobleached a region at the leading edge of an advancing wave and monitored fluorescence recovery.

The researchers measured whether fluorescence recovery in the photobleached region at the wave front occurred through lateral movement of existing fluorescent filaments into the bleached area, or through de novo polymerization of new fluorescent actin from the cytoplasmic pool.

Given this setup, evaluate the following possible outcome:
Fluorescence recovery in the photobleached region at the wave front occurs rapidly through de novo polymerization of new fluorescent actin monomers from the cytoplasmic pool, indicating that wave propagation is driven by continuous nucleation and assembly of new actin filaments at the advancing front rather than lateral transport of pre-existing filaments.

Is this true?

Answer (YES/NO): YES